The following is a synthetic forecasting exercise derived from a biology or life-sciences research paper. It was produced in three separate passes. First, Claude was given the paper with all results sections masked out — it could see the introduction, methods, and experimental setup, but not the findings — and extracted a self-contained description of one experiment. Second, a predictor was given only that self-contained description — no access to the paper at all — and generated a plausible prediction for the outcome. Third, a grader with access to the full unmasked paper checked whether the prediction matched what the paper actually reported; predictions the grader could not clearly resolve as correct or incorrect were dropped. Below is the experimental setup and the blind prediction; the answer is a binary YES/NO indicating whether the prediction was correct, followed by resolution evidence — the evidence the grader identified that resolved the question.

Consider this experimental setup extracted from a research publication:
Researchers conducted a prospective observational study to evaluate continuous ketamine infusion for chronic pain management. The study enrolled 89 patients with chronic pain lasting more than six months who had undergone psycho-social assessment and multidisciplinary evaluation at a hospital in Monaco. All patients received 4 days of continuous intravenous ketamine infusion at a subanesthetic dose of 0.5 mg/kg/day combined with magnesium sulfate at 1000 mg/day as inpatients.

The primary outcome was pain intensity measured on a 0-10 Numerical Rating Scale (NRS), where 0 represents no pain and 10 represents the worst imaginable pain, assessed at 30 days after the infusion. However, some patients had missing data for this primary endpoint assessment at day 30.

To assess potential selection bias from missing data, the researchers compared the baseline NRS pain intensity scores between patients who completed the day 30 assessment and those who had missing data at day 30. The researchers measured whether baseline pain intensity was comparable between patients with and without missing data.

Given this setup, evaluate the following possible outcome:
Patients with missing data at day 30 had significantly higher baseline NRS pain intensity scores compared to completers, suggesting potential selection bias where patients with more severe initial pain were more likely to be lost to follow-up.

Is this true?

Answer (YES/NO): NO